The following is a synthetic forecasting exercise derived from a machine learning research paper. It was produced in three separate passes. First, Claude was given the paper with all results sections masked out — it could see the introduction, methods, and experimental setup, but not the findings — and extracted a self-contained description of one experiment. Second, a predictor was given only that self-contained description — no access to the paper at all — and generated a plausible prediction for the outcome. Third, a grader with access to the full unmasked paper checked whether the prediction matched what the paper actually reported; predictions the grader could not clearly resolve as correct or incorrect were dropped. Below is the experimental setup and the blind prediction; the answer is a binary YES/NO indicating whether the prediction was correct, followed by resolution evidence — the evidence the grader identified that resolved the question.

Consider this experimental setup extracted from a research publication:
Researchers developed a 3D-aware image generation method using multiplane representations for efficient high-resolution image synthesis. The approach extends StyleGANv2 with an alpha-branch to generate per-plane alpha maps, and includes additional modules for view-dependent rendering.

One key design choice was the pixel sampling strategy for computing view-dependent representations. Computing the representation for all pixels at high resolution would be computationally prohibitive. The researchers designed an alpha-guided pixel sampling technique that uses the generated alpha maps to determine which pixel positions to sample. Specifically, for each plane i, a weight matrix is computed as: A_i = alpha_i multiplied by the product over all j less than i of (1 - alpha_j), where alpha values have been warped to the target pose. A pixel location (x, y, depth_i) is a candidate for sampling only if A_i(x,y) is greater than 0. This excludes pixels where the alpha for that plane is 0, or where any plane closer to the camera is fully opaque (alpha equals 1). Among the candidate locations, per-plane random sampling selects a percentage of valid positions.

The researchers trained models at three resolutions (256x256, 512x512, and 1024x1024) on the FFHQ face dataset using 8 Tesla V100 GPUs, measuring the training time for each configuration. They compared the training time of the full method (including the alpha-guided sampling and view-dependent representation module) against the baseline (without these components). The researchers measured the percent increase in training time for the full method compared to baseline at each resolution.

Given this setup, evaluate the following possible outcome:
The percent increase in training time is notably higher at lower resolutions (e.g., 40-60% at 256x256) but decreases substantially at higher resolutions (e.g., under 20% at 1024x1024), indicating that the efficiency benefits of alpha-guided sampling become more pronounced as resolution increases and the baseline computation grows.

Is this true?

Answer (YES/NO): NO